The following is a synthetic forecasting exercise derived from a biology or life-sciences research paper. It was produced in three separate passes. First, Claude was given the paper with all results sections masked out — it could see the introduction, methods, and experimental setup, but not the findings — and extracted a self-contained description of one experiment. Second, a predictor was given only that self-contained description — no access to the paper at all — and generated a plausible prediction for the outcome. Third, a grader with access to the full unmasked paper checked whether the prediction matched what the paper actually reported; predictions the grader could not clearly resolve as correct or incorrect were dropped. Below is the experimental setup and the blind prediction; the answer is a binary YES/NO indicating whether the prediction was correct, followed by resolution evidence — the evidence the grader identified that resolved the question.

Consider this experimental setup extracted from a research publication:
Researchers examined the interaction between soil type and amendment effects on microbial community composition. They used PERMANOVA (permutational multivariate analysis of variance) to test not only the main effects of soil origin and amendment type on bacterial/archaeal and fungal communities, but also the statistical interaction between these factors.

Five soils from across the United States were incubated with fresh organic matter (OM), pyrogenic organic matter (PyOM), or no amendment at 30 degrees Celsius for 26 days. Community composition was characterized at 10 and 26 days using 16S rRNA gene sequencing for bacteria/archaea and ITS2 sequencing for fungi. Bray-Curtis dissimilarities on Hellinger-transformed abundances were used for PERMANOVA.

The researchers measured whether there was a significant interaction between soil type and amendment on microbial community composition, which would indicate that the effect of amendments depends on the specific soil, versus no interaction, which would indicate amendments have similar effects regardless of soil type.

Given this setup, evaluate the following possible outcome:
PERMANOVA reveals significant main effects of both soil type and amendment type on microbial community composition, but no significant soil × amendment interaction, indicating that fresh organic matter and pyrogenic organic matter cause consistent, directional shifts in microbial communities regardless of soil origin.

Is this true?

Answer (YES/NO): NO